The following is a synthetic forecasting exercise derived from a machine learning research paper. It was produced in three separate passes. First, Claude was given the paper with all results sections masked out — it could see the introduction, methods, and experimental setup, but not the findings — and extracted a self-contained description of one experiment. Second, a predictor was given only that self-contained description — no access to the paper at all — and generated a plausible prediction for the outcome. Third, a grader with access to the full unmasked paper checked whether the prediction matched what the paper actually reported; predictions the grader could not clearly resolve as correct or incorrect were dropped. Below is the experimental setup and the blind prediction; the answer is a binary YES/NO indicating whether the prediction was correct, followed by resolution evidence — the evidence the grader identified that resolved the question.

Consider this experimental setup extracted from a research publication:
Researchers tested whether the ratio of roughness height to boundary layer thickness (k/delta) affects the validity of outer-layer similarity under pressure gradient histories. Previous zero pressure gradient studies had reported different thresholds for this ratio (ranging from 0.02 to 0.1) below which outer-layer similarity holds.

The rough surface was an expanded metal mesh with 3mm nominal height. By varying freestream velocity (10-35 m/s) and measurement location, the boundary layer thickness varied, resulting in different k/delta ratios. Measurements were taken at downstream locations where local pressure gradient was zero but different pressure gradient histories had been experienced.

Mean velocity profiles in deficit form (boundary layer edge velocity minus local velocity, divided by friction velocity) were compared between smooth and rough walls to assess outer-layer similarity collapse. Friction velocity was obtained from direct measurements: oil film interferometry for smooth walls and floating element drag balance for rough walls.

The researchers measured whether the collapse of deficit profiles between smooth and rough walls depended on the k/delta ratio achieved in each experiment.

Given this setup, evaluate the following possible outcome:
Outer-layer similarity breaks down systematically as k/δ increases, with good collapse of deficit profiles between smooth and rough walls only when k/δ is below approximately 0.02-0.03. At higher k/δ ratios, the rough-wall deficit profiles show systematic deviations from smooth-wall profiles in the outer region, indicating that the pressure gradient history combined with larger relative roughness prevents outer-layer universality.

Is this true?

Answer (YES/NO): NO